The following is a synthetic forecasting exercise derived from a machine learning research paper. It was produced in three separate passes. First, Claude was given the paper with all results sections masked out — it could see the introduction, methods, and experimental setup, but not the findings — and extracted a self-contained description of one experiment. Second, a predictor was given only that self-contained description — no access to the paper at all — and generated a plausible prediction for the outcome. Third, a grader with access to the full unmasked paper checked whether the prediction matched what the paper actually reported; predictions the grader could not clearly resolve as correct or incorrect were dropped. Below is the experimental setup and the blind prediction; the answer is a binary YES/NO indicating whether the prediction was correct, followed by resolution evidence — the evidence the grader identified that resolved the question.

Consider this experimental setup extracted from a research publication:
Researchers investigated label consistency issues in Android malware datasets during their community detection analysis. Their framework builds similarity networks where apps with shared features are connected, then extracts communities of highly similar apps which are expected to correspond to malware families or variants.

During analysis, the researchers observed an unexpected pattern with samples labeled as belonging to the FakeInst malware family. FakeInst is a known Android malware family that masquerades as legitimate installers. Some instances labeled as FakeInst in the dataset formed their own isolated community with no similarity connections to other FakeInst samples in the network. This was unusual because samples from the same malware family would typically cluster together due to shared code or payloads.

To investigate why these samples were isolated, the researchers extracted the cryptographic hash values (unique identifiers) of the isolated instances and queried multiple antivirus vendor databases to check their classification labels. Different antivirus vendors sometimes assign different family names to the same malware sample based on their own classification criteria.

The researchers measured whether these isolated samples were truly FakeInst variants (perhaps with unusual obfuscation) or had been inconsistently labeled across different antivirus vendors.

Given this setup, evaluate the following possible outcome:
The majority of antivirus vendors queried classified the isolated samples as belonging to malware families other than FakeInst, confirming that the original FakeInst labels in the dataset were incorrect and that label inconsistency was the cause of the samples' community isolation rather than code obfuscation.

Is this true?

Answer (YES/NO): NO